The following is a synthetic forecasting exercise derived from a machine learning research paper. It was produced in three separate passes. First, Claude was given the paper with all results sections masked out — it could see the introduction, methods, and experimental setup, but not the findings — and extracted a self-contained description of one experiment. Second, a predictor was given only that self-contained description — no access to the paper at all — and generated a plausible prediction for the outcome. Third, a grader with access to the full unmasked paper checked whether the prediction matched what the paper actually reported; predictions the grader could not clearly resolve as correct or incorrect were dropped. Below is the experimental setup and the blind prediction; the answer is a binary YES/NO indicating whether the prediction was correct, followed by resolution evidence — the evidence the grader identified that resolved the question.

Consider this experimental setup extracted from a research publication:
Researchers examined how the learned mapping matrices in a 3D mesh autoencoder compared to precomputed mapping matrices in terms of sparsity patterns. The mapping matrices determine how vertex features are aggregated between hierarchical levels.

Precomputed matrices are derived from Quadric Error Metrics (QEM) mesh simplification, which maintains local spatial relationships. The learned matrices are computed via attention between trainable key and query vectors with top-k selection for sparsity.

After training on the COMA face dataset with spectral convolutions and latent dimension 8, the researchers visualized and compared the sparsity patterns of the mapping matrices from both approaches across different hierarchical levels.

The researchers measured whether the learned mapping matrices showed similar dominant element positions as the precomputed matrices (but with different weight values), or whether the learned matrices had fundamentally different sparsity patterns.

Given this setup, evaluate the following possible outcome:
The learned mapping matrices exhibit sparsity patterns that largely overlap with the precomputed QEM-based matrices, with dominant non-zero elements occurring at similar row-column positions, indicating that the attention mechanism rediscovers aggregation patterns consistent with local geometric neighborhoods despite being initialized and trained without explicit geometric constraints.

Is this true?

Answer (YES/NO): NO